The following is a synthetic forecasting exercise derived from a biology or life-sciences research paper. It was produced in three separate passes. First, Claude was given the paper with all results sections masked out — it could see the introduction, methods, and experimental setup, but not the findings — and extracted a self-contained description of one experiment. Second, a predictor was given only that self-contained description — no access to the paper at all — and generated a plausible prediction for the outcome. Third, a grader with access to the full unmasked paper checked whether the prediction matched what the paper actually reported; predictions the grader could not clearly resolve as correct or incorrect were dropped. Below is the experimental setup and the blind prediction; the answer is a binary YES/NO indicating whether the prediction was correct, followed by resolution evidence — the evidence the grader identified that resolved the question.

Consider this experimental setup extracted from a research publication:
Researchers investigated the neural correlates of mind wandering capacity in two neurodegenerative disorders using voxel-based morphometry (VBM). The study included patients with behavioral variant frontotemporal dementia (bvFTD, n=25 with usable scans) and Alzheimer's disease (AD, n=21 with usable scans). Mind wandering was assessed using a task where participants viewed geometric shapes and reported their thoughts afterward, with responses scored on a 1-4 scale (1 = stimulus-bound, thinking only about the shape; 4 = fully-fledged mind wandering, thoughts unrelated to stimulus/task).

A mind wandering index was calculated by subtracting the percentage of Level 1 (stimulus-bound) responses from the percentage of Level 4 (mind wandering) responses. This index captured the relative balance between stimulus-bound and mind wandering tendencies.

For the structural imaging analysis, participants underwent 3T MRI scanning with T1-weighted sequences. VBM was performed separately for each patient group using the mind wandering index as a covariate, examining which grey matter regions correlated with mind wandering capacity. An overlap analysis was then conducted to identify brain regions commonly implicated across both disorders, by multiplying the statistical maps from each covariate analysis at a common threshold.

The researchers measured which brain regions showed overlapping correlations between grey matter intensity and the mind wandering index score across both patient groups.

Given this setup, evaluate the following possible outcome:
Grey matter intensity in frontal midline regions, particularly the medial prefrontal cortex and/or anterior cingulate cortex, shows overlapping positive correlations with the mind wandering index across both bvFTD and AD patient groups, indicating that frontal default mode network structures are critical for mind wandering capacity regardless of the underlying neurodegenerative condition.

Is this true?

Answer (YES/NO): NO